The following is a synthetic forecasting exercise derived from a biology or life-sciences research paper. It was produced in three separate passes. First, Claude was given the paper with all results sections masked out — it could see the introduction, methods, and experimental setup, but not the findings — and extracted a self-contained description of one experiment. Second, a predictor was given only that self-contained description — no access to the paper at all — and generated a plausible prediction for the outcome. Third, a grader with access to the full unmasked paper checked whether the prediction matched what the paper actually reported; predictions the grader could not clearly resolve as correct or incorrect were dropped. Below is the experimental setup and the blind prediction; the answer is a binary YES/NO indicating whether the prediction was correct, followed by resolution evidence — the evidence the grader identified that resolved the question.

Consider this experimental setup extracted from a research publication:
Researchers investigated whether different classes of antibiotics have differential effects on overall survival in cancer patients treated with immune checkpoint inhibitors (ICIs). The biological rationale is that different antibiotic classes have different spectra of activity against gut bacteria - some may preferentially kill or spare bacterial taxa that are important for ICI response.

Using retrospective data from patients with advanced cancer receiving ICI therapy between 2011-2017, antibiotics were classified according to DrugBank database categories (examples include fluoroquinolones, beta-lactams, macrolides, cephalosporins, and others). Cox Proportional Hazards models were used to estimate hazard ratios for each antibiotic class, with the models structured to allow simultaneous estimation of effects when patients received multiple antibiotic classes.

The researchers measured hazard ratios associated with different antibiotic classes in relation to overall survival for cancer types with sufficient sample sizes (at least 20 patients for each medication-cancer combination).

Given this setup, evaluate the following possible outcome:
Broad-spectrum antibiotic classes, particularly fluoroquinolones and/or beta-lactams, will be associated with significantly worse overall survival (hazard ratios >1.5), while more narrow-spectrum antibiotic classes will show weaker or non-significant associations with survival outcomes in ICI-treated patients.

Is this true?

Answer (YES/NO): NO